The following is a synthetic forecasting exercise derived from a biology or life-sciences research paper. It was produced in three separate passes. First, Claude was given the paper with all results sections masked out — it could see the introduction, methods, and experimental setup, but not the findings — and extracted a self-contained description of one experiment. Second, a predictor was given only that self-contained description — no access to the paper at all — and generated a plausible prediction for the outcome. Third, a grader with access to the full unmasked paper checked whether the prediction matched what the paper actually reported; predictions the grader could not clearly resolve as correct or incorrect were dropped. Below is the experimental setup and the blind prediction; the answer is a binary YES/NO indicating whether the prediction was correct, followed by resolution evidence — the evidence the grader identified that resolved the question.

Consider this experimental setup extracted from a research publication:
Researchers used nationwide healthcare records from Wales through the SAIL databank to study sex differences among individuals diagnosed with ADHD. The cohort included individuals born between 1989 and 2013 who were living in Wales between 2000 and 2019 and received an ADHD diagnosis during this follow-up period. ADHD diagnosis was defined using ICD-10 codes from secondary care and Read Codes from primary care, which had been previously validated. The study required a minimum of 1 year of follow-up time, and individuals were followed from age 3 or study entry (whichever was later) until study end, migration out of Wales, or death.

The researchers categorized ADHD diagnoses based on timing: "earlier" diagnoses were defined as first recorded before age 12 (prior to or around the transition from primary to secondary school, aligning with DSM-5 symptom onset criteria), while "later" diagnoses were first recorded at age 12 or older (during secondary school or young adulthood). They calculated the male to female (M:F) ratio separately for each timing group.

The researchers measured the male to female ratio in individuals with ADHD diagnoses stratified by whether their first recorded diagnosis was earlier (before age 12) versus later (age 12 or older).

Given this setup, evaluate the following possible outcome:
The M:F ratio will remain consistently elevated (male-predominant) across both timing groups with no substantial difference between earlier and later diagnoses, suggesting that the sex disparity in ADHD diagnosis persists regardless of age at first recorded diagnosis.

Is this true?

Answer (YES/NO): NO